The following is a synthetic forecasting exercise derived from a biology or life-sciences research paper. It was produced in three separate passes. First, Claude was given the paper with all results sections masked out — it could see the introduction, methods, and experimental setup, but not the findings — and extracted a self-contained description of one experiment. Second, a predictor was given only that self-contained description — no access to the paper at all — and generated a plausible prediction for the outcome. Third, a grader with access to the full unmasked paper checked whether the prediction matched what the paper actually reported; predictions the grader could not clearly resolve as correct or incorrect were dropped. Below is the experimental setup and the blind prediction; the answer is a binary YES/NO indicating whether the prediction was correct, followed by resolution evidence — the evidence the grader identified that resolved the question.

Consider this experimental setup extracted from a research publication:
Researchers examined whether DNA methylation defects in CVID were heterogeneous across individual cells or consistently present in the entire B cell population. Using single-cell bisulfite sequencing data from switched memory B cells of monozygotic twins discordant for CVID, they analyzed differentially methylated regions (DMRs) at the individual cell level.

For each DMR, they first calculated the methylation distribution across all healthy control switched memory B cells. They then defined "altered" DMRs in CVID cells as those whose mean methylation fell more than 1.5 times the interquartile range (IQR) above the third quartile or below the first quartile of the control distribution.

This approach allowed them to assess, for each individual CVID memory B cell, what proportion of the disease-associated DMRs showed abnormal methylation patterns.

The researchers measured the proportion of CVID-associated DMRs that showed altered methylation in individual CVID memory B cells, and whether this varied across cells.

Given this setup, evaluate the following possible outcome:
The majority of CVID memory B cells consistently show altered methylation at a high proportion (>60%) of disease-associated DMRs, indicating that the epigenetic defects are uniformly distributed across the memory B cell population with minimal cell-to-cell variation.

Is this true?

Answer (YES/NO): NO